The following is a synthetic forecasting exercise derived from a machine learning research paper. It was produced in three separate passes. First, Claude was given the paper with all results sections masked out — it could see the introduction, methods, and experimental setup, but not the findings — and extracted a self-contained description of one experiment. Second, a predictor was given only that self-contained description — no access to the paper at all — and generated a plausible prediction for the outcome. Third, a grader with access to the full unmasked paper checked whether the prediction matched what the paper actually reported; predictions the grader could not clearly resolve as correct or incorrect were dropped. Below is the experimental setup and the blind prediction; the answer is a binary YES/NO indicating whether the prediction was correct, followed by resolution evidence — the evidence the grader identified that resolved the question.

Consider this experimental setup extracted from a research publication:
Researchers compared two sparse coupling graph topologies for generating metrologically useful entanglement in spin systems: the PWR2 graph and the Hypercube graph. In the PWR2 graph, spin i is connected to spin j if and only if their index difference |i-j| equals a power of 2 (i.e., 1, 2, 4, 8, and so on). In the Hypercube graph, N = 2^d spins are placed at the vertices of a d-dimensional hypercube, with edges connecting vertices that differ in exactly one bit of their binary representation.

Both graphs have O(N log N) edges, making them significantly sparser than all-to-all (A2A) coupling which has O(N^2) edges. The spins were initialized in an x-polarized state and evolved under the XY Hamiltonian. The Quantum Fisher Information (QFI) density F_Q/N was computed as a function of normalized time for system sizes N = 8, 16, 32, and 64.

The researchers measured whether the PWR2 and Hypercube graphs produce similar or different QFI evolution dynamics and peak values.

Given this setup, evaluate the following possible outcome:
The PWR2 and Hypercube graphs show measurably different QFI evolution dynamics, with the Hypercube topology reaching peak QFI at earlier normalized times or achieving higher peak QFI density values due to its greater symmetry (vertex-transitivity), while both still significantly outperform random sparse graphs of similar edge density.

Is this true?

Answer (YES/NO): NO